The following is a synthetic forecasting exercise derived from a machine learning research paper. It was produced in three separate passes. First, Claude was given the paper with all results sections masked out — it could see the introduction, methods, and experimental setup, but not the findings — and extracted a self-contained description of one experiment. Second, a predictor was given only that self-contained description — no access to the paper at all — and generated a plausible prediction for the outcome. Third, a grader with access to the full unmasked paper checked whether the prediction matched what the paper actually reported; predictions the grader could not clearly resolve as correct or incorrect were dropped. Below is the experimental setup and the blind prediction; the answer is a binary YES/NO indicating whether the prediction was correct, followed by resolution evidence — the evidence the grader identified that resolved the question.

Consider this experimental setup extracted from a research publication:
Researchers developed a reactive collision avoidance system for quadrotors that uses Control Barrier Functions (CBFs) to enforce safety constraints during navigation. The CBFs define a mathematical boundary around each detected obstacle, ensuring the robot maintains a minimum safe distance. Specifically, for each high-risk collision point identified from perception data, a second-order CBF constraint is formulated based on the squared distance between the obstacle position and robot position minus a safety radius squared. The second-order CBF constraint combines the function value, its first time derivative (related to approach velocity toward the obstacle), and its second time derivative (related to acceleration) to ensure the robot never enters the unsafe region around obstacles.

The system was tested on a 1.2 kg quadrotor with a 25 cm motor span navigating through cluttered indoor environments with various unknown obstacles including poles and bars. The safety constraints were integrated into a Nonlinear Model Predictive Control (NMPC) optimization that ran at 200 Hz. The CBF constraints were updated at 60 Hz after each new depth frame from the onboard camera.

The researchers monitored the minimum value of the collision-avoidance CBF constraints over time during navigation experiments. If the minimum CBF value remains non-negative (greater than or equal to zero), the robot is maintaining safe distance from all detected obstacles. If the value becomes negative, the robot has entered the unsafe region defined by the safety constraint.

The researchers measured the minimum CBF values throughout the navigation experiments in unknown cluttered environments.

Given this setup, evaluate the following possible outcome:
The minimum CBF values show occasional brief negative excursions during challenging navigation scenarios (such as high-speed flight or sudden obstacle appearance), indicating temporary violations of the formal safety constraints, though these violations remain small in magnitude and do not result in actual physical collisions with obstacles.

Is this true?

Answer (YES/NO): NO